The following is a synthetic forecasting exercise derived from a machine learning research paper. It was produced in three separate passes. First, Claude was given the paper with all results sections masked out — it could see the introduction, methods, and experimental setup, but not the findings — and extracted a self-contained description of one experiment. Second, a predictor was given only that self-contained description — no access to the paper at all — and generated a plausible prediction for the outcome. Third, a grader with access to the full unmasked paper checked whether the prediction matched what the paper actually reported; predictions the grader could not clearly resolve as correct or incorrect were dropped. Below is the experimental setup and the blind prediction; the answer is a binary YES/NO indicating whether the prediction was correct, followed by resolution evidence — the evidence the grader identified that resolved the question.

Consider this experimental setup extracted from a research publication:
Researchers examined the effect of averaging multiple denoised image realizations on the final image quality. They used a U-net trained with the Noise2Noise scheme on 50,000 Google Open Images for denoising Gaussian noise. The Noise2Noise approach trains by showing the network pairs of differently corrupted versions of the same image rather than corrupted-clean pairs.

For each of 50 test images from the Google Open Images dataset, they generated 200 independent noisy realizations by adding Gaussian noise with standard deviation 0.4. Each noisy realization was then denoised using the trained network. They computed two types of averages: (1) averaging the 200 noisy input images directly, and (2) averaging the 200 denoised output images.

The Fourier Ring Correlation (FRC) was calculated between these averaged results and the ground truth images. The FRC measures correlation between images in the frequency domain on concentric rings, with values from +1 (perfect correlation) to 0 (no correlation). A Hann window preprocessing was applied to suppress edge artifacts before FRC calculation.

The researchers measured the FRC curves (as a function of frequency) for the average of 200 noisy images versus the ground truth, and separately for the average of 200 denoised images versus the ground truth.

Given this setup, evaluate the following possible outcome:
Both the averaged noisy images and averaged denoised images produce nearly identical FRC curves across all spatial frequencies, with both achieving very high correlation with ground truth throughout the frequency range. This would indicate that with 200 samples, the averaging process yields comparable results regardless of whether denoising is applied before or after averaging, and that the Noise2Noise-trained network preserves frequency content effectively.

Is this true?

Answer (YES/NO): NO